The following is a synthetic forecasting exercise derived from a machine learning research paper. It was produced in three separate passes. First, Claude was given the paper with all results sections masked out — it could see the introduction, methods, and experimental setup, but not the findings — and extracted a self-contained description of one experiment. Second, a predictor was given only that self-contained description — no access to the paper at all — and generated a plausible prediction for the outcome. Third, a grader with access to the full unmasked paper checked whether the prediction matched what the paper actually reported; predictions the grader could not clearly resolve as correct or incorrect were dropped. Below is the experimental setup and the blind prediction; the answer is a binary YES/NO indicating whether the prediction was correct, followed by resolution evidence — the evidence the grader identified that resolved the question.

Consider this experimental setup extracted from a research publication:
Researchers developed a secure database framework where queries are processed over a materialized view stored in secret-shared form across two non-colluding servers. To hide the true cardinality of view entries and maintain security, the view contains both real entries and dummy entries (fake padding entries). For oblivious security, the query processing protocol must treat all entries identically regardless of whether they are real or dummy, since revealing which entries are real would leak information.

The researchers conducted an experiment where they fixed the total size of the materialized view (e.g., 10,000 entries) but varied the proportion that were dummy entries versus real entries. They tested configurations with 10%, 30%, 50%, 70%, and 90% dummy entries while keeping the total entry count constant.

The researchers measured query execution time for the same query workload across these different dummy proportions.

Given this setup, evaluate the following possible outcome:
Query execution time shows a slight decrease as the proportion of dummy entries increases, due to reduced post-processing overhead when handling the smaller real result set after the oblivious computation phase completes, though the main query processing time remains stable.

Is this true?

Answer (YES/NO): NO